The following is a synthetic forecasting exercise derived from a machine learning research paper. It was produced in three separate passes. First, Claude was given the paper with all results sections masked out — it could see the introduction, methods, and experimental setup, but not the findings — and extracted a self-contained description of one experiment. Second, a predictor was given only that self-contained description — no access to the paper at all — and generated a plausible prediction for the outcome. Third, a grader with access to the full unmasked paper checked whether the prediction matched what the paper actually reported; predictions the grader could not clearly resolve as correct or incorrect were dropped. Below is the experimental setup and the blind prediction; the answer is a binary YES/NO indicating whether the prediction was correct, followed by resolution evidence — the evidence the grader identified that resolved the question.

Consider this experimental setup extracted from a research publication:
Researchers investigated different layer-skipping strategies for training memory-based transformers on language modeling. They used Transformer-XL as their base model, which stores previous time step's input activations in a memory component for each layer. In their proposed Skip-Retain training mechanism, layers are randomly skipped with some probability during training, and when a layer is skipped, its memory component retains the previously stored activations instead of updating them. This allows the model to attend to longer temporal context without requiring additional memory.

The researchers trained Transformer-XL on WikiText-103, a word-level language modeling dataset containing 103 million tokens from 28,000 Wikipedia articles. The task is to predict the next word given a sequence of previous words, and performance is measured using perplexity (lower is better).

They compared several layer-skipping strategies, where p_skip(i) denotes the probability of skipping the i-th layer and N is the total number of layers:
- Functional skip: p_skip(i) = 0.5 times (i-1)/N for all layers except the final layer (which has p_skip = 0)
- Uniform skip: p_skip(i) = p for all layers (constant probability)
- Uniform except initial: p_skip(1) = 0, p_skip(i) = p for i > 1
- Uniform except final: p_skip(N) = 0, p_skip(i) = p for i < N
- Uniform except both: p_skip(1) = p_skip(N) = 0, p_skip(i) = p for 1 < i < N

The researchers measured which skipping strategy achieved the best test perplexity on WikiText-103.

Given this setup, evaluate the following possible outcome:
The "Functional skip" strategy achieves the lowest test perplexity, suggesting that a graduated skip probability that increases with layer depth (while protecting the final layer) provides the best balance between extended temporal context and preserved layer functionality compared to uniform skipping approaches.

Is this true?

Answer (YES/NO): YES